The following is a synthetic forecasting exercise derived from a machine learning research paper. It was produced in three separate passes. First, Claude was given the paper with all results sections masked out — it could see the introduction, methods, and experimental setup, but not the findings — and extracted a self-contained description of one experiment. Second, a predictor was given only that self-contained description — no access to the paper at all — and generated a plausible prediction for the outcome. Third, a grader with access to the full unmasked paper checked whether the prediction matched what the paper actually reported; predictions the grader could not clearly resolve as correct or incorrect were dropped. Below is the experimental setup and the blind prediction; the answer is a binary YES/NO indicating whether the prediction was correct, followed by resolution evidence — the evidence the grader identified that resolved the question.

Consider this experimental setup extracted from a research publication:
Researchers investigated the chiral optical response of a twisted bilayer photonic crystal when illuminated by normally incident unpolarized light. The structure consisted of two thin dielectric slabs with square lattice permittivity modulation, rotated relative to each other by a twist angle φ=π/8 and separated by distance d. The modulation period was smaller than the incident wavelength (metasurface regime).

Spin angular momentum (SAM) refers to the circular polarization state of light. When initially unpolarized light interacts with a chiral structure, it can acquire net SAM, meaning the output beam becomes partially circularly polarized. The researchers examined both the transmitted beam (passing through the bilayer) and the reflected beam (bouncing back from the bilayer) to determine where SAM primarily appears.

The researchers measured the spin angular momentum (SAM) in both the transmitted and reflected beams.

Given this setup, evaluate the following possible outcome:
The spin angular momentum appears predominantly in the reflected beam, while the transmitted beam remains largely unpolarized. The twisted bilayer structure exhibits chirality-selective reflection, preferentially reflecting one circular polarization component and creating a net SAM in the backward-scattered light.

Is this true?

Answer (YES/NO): NO